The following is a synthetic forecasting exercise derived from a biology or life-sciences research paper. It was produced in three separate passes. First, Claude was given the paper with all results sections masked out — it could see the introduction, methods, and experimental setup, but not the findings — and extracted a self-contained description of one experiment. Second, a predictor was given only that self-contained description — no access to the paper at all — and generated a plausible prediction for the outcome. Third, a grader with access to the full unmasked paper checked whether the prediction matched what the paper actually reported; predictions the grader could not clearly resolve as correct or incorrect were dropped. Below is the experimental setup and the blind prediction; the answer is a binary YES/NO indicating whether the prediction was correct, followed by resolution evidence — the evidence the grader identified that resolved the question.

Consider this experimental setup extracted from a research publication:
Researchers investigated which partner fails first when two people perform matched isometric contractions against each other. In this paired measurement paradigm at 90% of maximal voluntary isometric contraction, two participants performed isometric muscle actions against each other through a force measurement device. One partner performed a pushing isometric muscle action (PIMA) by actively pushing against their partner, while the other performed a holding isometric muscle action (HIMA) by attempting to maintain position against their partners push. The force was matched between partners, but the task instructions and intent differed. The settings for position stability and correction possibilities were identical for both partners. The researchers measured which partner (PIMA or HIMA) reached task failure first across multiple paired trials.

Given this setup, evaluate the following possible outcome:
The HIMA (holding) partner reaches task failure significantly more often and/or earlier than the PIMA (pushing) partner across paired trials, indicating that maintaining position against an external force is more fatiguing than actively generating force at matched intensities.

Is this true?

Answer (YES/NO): YES